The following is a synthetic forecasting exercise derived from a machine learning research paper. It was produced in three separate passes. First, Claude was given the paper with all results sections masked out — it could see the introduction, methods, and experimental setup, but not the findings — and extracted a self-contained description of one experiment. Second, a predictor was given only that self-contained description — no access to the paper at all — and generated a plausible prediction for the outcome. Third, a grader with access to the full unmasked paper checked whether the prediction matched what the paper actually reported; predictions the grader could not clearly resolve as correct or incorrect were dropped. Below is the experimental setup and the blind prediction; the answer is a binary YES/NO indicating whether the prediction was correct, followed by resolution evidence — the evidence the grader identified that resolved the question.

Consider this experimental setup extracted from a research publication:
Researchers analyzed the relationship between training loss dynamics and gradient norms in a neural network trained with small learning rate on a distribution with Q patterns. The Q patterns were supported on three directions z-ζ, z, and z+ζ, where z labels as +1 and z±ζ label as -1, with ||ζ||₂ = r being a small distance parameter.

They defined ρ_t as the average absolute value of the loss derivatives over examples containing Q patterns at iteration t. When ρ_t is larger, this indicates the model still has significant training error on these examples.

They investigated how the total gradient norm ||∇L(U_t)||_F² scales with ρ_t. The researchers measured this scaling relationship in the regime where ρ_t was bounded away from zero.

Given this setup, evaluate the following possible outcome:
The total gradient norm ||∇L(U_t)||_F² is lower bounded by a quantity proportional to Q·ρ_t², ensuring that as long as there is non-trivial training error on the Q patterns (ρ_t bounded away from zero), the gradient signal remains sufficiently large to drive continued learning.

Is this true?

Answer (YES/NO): NO